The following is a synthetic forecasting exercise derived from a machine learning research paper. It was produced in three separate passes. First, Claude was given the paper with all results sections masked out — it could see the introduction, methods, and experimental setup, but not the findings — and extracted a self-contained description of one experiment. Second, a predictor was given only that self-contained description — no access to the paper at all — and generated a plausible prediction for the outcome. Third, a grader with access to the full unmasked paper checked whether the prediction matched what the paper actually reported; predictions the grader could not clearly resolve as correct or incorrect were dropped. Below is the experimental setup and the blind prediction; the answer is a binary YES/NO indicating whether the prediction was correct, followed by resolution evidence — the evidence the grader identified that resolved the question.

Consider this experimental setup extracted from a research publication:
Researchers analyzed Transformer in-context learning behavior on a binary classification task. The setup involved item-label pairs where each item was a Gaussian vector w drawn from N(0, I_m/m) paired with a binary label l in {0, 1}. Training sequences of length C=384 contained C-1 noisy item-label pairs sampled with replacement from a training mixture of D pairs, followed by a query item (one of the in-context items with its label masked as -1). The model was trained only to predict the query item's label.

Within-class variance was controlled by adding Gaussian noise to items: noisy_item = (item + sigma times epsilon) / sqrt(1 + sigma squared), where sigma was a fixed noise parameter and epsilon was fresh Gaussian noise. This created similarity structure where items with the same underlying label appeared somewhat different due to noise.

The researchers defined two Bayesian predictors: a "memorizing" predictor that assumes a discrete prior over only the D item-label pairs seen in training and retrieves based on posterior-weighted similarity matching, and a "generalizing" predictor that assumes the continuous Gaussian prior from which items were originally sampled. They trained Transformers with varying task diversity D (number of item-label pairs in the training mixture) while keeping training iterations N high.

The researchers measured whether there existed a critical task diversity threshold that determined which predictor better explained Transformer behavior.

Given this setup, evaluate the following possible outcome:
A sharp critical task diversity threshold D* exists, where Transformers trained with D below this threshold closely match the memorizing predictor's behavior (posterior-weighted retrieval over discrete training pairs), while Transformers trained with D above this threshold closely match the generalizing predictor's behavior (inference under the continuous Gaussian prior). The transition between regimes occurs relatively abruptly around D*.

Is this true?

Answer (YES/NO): YES